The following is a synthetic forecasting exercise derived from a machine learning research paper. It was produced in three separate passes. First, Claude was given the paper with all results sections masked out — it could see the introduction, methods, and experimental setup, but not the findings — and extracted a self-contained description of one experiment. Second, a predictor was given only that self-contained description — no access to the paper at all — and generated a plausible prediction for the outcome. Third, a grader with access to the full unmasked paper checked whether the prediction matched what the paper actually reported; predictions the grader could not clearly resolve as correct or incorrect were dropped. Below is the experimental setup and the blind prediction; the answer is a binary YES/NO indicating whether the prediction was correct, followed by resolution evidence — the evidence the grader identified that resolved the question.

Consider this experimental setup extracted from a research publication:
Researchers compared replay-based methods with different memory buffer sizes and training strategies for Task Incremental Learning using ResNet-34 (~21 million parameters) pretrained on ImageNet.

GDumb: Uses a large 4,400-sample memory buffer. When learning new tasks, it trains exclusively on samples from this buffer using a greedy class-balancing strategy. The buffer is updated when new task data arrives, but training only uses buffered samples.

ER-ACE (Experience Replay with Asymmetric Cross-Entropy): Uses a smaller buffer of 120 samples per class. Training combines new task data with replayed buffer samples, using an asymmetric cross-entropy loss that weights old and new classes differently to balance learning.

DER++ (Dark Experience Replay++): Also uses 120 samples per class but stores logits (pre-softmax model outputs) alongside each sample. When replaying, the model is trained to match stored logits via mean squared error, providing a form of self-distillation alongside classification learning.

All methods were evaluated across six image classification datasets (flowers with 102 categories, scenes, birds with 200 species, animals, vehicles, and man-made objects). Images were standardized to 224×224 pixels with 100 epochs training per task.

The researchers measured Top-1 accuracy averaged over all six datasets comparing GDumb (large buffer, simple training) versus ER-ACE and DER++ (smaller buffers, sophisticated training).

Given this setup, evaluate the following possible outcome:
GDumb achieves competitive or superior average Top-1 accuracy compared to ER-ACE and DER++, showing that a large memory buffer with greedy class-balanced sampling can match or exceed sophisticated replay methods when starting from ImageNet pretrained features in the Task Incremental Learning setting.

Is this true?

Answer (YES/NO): YES